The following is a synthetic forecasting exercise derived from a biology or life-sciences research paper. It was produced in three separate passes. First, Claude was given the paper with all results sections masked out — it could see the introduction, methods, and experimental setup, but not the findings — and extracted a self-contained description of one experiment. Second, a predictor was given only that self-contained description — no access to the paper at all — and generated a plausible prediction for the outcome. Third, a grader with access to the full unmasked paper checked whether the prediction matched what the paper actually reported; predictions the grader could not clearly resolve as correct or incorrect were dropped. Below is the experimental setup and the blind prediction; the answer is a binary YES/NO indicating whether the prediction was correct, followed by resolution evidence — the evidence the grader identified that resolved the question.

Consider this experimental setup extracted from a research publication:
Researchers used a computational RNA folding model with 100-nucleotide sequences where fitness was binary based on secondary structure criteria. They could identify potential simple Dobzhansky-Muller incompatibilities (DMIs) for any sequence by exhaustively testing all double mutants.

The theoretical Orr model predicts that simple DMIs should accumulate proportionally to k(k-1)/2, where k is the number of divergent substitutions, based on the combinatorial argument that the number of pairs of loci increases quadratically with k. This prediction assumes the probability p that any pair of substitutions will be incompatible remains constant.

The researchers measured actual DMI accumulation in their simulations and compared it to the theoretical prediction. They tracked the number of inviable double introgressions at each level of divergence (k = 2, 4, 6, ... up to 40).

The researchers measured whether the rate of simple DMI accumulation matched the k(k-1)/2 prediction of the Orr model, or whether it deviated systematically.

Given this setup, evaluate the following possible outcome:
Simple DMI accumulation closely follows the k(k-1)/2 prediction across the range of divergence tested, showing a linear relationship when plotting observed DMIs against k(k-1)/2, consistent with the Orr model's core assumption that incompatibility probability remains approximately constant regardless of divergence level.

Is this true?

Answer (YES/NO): NO